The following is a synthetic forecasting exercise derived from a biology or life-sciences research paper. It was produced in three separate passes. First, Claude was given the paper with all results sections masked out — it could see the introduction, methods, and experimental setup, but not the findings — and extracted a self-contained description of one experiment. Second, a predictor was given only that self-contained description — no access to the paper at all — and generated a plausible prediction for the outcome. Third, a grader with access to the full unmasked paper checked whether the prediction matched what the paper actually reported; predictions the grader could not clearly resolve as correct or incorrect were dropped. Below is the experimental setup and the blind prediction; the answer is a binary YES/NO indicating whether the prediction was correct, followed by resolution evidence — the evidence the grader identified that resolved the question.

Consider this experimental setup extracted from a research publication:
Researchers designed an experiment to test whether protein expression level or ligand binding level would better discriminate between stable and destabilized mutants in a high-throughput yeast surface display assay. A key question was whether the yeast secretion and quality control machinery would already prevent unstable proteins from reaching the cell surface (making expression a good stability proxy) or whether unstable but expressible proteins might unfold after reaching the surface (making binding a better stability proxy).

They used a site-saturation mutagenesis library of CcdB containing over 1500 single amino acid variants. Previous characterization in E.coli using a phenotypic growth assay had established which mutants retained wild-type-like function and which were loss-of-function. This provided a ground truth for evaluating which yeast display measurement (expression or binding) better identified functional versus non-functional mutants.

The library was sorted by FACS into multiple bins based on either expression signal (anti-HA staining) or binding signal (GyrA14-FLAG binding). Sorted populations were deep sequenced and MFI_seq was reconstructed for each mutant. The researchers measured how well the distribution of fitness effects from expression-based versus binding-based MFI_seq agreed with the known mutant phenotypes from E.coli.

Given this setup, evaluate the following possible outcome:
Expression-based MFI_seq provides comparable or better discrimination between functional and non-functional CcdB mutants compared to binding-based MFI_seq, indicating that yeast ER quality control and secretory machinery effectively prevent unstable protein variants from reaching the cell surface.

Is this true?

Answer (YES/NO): NO